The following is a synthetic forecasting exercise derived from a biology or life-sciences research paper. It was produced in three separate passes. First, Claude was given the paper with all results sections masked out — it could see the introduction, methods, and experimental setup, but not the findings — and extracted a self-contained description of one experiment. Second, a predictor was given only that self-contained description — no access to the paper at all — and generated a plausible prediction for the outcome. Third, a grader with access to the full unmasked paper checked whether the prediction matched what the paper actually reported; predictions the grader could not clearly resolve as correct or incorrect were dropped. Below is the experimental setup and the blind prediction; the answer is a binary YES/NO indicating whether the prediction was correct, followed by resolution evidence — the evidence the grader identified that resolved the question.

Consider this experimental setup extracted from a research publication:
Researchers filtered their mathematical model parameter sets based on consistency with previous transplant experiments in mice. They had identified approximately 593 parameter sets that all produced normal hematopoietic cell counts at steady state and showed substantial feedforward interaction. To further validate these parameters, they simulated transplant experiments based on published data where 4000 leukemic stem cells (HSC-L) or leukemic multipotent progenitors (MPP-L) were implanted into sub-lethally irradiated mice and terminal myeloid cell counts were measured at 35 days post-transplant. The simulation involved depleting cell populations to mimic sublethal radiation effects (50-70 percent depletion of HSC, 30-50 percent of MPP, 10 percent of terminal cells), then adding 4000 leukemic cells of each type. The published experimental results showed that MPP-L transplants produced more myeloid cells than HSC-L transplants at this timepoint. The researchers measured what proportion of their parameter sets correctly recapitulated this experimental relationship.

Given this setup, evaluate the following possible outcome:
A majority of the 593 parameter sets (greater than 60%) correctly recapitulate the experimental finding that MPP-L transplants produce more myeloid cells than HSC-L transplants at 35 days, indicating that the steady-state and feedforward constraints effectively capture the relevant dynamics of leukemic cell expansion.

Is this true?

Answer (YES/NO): YES